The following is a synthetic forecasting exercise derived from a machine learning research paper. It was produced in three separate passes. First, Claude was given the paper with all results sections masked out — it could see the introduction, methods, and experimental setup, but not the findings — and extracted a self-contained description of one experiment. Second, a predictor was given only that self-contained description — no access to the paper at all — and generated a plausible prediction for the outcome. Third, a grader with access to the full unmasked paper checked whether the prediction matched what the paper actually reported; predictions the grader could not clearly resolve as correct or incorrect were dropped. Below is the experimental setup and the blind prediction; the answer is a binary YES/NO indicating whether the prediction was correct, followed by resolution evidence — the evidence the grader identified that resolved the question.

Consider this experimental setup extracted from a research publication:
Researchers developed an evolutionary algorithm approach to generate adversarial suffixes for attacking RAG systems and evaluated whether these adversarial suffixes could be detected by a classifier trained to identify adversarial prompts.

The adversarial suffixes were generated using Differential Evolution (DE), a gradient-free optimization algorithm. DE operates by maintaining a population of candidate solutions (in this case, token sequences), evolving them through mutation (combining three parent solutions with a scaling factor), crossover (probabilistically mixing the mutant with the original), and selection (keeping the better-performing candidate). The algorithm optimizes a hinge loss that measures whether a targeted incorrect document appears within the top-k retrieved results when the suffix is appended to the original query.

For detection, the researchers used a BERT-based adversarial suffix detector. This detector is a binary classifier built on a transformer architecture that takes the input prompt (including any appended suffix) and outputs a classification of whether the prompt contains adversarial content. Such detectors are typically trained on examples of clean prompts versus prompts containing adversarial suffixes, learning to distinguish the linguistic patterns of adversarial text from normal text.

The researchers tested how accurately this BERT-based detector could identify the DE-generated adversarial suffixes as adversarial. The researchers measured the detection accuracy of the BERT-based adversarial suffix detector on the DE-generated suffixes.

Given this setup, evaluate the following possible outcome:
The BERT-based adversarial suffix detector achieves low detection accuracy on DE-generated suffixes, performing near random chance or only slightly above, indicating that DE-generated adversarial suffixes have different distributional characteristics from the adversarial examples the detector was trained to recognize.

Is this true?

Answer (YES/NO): YES